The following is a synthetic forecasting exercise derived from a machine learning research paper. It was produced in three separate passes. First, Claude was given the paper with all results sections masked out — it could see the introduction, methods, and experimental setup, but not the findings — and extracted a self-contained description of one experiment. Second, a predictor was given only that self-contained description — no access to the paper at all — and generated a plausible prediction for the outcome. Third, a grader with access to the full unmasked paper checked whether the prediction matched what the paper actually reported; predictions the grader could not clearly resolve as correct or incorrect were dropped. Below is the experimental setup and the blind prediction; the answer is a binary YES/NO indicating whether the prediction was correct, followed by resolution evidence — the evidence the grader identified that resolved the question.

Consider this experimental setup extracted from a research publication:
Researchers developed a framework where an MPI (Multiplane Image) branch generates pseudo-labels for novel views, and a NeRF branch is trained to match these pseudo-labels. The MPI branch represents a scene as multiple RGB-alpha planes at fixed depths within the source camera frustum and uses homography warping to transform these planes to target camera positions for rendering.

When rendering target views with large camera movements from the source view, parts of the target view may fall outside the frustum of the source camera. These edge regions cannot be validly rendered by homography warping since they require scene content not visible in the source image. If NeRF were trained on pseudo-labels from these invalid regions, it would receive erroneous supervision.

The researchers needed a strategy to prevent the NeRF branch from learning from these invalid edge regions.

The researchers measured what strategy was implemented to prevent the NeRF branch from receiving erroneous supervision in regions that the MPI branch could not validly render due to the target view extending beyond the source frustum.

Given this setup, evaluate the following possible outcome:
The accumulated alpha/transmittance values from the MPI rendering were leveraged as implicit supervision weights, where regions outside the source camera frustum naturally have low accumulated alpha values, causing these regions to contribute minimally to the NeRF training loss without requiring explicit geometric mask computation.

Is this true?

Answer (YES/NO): NO